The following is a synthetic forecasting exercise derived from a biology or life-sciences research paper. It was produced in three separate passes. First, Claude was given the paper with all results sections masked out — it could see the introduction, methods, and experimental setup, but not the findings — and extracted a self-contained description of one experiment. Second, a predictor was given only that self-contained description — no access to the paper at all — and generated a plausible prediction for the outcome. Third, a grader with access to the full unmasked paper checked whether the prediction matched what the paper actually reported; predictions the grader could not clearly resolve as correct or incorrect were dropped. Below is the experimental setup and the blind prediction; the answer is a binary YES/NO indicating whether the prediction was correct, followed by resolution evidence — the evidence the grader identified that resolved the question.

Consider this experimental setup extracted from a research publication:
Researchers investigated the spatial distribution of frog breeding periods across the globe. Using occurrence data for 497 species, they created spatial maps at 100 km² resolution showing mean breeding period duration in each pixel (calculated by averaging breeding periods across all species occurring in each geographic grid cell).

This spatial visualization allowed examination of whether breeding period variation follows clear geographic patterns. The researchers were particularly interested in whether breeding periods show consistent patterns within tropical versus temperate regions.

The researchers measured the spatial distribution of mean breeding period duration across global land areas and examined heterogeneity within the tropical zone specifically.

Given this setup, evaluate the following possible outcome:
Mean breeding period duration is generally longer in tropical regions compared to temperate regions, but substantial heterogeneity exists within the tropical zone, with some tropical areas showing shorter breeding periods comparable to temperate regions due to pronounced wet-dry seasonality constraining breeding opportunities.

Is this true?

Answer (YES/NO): YES